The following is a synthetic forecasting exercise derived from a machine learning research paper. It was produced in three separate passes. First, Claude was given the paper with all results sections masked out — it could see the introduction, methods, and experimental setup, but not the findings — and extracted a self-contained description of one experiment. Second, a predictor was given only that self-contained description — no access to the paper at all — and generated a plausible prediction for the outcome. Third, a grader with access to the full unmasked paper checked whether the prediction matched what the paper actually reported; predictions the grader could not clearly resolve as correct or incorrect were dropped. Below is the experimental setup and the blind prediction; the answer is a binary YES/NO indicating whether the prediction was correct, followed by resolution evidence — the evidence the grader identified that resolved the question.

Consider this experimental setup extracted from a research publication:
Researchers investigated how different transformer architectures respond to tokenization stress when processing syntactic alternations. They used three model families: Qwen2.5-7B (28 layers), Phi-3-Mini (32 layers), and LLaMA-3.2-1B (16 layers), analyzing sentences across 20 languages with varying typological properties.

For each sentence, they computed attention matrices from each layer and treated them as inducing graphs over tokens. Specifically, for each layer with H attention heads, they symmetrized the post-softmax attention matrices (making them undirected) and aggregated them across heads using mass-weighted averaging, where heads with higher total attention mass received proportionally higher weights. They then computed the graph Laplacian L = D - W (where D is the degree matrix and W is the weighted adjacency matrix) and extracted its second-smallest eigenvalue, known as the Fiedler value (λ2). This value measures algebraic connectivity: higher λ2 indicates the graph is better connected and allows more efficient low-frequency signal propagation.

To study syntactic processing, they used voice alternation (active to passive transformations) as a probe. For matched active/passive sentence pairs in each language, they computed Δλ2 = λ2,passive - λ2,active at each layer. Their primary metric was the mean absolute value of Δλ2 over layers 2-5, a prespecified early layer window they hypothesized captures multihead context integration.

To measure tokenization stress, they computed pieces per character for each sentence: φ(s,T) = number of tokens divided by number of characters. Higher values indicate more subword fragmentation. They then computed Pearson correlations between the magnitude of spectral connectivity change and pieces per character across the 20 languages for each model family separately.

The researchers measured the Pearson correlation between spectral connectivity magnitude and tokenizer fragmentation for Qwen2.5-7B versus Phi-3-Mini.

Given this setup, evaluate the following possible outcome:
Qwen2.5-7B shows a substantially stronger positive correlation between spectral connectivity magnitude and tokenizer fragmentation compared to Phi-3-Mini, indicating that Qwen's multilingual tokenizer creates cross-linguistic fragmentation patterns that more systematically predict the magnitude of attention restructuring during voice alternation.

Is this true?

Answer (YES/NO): NO